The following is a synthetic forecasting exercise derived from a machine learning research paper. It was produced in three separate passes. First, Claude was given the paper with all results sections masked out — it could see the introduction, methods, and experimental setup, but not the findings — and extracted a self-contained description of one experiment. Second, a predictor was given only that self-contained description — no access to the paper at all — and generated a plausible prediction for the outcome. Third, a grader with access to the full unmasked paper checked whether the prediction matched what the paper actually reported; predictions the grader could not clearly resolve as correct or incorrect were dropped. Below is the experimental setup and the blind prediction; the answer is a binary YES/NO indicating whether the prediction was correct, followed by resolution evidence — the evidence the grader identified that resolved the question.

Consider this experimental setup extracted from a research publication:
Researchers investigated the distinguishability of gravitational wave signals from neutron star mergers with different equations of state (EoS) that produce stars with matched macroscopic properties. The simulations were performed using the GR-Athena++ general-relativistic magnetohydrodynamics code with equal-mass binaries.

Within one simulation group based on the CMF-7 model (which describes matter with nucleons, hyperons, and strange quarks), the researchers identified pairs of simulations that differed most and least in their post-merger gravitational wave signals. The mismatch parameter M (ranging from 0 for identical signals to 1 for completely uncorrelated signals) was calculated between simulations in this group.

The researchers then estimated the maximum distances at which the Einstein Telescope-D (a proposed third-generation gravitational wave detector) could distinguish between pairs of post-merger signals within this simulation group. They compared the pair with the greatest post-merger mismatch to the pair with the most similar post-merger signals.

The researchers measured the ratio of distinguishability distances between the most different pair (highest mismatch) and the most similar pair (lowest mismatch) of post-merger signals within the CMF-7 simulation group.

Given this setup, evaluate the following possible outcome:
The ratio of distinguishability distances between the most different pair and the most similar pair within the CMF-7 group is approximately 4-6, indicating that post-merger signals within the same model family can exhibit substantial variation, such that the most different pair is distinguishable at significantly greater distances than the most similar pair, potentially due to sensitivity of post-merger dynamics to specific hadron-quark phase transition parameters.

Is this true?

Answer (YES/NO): NO